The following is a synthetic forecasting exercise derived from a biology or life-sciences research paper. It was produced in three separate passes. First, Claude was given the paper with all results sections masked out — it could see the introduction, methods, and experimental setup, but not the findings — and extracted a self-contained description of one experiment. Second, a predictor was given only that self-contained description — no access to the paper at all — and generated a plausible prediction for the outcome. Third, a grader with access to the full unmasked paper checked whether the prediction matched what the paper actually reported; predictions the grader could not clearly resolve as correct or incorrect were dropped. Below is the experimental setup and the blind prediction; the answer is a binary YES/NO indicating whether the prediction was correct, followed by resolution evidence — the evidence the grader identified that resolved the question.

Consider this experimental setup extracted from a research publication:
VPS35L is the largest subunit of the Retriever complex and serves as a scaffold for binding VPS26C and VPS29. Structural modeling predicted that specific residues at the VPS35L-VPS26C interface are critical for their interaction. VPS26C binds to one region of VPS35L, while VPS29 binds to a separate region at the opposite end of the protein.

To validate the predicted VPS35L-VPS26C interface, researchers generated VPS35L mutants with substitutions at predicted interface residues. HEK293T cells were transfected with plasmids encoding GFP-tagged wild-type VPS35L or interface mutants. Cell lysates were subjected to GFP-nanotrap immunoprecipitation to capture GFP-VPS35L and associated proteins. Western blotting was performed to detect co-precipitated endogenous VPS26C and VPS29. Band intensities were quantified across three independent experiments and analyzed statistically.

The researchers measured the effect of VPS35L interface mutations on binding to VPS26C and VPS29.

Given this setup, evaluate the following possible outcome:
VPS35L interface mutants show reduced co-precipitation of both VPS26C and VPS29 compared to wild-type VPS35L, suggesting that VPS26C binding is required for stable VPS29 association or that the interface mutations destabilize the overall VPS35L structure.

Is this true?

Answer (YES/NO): NO